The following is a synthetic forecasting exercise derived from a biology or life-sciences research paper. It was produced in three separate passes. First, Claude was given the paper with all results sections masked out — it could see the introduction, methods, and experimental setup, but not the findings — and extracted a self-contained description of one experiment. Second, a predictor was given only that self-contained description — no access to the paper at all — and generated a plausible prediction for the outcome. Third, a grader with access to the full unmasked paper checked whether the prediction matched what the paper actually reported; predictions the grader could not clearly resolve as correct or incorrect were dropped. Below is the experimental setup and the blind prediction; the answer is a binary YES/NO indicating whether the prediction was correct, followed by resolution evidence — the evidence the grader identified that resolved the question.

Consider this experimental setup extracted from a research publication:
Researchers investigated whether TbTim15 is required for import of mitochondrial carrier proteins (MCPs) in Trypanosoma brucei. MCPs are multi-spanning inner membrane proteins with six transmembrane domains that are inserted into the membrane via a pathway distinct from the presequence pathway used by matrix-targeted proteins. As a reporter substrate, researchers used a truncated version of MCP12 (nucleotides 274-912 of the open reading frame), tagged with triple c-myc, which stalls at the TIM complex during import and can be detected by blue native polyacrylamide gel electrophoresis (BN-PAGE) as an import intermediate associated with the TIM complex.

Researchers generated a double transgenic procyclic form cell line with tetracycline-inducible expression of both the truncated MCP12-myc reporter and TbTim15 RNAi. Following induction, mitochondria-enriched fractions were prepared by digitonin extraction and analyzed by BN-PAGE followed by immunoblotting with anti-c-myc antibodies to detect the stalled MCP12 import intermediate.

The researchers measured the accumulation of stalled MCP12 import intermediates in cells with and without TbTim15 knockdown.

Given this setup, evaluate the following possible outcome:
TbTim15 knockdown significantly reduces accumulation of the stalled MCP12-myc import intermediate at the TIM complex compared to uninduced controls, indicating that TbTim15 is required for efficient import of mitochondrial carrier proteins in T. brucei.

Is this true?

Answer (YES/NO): YES